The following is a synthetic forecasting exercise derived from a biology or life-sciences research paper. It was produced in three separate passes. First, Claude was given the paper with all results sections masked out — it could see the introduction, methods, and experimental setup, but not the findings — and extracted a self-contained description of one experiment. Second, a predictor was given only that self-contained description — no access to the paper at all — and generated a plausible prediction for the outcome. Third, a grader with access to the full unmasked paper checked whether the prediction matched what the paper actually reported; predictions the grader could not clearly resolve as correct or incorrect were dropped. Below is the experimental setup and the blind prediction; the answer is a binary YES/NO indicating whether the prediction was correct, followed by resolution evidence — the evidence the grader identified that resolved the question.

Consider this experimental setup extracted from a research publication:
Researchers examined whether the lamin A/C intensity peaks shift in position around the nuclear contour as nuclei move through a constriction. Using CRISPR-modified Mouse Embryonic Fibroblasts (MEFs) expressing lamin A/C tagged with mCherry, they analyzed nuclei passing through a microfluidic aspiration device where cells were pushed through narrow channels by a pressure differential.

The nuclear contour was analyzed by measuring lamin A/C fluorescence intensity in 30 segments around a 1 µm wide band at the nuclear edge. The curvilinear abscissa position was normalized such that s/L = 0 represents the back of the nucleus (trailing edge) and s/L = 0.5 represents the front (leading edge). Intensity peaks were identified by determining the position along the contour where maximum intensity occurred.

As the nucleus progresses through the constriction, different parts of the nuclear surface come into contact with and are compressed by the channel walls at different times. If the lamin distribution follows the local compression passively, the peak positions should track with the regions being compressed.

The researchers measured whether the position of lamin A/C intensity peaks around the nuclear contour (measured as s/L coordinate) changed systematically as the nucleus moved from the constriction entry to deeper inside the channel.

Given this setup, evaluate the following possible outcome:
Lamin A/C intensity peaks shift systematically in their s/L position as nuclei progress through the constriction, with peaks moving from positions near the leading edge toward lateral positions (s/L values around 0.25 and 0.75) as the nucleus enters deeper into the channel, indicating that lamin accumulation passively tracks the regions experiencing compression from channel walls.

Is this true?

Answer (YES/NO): YES